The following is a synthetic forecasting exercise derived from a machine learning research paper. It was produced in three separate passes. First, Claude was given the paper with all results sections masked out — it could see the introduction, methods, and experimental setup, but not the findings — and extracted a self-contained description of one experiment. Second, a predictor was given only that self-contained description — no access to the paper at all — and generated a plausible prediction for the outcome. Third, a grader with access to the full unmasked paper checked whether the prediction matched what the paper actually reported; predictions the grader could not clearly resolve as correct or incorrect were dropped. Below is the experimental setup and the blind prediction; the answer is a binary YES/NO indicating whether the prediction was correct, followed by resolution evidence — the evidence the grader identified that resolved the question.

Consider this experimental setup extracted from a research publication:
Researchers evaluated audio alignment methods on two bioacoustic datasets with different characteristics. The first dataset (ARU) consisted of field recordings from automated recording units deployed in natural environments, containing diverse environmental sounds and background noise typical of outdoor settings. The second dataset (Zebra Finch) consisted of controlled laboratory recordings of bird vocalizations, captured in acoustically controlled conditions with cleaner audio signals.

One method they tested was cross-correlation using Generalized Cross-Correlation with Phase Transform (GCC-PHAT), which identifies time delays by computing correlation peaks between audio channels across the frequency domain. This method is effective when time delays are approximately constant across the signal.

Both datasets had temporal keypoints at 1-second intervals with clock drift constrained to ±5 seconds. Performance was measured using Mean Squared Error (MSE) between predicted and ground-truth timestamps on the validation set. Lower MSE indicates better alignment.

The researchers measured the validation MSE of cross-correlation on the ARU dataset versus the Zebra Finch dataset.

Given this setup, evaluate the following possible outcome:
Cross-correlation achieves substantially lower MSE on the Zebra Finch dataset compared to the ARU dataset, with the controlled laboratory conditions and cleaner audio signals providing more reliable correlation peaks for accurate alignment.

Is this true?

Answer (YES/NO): NO